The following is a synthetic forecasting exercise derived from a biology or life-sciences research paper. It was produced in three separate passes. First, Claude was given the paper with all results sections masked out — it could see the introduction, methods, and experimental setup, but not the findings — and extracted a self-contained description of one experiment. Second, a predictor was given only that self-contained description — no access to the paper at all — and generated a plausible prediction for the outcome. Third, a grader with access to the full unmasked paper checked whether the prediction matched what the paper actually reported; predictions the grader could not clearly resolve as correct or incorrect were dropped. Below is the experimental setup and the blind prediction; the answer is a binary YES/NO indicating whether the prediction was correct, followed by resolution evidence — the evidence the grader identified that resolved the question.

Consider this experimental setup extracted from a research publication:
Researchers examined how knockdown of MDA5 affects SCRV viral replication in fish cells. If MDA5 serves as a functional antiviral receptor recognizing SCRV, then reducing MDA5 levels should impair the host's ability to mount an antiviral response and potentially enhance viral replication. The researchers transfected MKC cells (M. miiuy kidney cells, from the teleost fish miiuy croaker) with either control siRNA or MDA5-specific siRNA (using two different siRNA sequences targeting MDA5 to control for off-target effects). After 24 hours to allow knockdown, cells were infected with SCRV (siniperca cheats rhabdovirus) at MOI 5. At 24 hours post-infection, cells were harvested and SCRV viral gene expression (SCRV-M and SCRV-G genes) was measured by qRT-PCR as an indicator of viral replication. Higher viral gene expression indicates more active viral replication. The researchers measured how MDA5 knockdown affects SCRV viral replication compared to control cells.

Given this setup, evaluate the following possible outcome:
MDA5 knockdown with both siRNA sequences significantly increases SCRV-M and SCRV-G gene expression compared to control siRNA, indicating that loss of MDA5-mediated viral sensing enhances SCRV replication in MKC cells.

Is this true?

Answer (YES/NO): NO